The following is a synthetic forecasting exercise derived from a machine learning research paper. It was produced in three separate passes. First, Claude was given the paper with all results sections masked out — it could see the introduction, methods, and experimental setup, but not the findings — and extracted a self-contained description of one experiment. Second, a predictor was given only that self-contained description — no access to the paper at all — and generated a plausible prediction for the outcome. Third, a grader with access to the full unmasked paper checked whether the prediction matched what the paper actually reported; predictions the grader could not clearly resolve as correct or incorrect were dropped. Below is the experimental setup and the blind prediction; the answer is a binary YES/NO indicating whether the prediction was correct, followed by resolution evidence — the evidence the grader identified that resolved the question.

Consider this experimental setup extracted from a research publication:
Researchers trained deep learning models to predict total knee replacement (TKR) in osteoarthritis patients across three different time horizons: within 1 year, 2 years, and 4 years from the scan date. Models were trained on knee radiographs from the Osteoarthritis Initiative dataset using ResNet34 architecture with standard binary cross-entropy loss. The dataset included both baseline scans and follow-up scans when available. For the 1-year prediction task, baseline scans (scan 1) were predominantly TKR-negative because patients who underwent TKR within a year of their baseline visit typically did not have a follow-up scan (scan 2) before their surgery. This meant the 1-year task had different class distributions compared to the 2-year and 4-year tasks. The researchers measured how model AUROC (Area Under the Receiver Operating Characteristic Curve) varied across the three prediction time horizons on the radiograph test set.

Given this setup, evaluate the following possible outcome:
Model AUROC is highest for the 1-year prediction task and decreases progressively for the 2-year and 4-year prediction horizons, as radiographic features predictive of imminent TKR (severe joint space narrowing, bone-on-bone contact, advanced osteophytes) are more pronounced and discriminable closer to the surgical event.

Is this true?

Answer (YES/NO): NO